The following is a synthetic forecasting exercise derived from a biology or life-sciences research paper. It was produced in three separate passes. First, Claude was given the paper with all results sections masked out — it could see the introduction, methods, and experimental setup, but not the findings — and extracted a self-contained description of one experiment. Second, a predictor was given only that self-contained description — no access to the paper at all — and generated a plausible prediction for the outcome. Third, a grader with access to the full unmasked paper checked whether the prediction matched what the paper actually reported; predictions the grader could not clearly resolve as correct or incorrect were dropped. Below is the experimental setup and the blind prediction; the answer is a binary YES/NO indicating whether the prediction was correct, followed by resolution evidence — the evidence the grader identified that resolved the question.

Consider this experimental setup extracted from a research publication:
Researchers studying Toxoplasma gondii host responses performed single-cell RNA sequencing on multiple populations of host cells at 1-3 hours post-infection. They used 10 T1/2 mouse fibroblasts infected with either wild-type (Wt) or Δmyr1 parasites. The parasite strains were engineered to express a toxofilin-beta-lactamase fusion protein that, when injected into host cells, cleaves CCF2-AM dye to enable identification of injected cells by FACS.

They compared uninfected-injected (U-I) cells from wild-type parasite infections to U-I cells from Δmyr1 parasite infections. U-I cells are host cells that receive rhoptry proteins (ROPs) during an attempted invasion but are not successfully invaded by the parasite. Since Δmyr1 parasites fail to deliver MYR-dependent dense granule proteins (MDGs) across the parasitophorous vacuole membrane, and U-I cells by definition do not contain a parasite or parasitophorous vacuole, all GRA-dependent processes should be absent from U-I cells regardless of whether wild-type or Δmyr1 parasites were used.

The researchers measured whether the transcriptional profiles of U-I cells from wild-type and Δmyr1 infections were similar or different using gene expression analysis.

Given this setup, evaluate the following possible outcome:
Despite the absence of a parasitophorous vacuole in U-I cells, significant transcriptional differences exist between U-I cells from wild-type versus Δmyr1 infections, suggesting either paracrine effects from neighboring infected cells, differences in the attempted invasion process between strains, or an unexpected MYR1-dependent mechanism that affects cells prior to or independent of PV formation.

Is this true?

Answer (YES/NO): YES